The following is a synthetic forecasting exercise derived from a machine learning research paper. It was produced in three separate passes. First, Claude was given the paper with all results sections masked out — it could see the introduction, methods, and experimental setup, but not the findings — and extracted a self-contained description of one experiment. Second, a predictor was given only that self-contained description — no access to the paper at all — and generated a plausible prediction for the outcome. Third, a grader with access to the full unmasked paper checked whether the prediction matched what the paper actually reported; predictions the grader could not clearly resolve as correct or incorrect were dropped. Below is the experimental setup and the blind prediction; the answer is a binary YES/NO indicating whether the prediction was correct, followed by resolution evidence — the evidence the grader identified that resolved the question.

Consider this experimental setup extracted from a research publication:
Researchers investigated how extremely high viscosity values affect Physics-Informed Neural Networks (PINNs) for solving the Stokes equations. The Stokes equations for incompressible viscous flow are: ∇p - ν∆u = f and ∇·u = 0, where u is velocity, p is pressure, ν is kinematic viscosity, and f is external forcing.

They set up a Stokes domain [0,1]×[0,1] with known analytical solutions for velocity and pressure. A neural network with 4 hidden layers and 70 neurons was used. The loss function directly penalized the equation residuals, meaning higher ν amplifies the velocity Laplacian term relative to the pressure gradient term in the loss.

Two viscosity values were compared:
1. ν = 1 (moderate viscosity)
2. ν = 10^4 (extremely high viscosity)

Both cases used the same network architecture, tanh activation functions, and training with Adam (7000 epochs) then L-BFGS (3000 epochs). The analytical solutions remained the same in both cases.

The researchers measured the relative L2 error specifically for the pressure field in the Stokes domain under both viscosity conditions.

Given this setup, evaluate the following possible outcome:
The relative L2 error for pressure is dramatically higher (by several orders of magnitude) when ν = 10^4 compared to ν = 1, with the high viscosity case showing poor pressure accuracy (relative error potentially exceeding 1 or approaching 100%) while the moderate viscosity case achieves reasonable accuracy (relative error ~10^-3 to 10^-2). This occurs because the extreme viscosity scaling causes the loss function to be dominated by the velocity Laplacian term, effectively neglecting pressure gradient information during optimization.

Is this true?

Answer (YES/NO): NO